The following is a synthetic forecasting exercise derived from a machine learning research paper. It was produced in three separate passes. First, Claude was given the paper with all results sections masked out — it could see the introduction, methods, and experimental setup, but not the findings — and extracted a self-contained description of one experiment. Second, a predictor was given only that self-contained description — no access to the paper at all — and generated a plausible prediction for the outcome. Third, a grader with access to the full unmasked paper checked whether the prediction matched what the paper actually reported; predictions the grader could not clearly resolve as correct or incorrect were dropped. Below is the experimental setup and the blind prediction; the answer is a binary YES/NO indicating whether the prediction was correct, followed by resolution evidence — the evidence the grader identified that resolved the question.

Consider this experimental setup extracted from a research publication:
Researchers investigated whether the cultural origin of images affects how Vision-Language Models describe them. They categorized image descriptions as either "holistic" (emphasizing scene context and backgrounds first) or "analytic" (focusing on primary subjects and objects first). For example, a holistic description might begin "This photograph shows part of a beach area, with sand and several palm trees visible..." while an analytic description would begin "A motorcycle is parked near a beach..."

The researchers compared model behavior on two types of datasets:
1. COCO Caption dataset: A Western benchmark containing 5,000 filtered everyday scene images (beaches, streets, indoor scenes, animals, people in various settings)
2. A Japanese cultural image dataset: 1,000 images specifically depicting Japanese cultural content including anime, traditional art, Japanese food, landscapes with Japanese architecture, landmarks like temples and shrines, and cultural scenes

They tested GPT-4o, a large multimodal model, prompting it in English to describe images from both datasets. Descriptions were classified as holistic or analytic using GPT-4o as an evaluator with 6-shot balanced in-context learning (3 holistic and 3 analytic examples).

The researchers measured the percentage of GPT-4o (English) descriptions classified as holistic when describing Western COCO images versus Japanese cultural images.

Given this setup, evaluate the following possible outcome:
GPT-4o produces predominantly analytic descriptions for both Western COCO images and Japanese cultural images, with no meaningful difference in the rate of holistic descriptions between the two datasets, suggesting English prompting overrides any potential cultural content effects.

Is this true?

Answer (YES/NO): NO